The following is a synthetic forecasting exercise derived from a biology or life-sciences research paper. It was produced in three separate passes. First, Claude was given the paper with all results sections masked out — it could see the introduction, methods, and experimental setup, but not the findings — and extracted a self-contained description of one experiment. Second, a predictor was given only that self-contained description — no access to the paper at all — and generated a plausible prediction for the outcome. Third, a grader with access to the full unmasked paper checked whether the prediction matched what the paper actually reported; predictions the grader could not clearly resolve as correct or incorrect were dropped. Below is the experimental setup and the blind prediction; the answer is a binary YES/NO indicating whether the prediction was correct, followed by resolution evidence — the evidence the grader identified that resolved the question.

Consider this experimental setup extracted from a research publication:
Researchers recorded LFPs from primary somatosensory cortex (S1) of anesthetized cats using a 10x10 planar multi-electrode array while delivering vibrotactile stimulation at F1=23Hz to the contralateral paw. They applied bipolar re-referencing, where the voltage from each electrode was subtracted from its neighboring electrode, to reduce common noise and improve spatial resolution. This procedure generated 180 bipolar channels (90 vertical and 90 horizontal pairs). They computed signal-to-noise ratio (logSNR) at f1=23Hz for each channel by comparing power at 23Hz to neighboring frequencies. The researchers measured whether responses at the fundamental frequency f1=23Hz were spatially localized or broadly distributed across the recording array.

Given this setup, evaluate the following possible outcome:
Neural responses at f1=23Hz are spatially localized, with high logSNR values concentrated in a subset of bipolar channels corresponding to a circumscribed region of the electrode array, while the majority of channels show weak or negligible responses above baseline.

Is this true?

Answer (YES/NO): YES